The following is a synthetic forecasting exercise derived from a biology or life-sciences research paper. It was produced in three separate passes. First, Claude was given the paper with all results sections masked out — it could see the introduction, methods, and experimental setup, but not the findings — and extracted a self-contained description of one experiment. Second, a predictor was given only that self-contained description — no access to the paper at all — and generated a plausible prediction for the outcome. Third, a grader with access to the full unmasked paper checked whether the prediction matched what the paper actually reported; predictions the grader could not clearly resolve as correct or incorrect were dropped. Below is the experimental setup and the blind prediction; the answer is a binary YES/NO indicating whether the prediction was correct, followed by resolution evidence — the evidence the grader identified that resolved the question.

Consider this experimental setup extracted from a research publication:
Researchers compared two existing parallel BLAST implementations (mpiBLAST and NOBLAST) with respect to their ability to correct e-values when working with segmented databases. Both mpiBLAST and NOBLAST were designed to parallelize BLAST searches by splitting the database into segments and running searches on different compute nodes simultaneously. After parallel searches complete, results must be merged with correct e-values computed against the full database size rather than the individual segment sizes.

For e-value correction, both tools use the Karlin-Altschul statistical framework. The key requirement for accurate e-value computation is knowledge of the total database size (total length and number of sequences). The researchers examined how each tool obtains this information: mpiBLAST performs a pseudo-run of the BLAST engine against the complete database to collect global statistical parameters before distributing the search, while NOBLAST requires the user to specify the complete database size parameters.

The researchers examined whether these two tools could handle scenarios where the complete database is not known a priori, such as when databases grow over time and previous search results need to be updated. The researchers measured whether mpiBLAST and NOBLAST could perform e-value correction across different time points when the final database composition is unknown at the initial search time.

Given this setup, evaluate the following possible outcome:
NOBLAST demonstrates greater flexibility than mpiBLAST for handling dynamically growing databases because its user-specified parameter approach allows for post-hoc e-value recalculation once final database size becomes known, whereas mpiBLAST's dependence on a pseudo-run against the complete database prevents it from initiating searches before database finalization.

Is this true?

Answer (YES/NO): NO